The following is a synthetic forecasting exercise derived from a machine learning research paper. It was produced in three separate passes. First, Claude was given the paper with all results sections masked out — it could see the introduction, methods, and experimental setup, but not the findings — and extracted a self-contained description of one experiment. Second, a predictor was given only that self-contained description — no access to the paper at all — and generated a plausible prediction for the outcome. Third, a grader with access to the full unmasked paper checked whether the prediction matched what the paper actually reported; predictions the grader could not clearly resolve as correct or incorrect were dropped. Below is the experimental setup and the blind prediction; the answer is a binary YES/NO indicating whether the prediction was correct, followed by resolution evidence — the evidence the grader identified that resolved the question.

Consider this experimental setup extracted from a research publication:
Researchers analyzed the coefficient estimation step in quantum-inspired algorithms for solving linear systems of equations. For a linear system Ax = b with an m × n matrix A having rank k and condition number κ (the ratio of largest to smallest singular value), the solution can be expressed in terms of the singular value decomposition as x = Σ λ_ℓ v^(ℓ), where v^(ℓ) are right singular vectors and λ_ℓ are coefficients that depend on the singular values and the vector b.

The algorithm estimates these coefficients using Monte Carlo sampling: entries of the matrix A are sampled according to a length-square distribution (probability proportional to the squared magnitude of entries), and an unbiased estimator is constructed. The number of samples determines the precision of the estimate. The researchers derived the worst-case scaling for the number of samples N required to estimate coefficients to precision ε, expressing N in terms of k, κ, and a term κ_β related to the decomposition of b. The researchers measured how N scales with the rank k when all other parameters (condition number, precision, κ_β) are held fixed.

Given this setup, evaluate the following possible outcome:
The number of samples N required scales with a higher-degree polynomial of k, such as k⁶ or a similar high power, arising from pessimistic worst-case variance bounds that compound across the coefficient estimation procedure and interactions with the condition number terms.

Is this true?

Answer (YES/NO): NO